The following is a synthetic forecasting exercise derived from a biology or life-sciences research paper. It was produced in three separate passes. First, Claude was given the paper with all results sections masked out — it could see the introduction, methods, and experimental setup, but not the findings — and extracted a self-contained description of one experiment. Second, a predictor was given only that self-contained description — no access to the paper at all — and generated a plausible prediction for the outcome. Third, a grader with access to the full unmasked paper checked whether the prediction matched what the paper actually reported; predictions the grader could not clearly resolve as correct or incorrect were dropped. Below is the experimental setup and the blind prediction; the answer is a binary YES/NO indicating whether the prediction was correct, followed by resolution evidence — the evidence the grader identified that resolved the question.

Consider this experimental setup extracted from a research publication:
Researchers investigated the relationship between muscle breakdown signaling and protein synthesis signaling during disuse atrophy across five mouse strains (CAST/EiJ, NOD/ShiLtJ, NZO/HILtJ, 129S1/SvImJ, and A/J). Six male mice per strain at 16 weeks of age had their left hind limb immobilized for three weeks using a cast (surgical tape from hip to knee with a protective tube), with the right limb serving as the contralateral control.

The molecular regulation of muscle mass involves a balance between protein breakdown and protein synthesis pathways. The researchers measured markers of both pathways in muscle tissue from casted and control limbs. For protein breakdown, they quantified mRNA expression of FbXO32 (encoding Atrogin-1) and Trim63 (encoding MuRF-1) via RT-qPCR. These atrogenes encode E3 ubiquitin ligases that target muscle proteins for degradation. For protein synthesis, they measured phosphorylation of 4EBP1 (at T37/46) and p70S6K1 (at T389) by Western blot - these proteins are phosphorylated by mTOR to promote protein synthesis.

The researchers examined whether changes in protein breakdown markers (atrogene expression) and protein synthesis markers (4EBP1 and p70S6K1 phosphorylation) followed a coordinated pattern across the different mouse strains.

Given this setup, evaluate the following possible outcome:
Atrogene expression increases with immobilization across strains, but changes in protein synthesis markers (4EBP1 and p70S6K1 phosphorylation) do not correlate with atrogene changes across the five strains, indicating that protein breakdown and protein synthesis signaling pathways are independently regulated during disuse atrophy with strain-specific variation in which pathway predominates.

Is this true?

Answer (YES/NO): NO